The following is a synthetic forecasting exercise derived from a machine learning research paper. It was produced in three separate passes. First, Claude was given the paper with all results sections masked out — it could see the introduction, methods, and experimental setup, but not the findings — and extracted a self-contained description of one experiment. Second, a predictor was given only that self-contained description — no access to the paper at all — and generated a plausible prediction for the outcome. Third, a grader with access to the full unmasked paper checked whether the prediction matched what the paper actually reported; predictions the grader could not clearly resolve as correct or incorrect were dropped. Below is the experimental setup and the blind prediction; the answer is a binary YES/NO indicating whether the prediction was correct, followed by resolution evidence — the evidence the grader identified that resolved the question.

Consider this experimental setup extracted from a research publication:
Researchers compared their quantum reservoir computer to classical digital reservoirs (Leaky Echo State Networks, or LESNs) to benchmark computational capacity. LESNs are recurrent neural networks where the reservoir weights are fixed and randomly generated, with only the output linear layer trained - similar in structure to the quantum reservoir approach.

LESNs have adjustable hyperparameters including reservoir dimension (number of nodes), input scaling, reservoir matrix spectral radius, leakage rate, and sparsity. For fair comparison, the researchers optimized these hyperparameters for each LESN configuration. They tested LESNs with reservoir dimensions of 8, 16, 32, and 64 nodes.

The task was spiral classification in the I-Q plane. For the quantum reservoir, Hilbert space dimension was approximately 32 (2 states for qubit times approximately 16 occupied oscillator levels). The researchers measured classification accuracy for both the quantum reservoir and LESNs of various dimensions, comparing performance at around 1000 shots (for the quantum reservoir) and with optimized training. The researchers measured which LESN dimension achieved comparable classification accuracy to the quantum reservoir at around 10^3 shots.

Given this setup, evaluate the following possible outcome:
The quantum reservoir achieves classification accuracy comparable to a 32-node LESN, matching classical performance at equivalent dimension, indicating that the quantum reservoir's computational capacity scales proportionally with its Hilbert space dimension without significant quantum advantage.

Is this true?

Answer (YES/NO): NO